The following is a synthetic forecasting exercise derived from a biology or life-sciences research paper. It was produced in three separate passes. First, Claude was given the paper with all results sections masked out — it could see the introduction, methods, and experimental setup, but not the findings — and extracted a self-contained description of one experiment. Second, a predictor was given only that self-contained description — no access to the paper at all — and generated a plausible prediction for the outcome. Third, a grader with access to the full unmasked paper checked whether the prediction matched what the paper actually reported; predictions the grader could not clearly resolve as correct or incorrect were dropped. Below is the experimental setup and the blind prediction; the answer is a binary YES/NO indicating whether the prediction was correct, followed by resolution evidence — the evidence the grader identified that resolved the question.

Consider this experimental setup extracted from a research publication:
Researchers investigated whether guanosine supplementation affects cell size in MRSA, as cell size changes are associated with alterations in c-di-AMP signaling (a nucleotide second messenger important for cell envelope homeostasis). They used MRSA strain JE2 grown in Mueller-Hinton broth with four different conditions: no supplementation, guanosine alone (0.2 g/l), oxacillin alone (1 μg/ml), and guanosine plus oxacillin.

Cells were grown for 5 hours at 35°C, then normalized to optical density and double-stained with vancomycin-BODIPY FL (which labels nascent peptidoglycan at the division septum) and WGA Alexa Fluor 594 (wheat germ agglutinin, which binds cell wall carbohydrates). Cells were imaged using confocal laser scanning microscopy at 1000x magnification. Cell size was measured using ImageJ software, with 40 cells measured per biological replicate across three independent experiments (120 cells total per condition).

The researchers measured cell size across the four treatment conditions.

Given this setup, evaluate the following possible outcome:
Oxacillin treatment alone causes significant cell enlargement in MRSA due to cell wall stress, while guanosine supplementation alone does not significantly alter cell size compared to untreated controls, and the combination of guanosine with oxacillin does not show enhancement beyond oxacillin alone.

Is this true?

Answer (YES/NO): NO